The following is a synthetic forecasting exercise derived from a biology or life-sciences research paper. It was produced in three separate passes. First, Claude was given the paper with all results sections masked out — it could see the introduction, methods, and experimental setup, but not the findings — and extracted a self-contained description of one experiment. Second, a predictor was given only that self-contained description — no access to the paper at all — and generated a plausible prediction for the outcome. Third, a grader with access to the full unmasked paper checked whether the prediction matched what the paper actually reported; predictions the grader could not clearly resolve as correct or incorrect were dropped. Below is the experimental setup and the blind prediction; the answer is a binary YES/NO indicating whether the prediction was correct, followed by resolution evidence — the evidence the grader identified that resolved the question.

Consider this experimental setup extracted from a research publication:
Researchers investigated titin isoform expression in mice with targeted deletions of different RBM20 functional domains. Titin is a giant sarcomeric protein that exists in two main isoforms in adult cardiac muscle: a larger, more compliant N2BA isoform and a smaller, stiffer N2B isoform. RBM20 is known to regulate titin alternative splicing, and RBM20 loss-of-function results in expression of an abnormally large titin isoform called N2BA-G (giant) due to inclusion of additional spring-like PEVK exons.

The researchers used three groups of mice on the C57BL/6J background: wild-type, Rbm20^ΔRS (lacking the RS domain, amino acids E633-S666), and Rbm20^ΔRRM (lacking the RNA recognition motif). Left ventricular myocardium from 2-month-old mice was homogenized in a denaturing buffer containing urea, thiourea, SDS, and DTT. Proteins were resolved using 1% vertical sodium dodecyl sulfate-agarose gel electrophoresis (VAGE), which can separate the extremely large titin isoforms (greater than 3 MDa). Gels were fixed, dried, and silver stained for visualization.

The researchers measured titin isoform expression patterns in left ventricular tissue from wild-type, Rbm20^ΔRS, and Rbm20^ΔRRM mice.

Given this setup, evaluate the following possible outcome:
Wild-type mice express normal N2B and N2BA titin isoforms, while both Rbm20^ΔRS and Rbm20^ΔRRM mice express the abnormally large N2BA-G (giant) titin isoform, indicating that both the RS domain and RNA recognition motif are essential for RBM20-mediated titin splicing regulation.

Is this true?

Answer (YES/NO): YES